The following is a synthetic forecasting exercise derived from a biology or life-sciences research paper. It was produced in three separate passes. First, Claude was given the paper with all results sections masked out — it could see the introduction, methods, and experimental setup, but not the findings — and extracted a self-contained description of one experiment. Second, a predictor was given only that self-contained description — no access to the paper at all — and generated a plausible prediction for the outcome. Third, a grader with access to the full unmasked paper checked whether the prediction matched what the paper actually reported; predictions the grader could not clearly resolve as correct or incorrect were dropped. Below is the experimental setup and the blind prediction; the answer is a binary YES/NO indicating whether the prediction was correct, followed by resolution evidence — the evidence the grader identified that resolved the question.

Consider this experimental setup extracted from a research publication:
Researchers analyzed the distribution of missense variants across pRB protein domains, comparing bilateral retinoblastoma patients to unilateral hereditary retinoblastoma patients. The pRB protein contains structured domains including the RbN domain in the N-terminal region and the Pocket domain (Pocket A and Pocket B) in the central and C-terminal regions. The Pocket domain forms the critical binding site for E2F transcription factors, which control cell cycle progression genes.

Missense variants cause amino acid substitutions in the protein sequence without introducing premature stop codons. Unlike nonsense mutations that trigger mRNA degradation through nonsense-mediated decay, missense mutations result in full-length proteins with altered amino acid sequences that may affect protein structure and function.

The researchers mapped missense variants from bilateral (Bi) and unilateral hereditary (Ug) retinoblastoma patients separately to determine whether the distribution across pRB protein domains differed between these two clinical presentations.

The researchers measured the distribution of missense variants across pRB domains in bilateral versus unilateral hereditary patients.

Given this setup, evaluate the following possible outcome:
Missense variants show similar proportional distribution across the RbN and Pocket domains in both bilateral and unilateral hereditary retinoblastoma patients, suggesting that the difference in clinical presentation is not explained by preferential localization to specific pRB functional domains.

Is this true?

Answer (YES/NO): NO